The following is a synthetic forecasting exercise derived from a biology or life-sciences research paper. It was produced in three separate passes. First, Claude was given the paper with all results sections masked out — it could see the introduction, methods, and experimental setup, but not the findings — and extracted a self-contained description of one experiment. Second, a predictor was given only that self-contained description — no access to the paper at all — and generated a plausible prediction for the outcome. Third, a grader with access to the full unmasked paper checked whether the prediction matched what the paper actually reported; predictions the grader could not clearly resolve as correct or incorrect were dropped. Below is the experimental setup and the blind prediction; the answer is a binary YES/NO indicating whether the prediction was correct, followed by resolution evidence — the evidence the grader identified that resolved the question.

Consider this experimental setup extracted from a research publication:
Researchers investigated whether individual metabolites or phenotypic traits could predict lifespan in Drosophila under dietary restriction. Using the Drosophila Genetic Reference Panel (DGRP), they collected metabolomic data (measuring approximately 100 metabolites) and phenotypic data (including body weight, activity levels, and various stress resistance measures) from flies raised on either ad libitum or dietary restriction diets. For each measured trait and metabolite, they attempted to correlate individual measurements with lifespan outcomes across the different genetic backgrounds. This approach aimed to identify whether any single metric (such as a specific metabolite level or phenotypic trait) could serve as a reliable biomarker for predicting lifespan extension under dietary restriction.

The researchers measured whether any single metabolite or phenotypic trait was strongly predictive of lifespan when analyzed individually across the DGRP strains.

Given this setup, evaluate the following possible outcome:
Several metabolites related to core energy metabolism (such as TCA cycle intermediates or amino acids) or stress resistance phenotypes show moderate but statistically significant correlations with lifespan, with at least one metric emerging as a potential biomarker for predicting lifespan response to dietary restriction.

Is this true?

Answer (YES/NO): NO